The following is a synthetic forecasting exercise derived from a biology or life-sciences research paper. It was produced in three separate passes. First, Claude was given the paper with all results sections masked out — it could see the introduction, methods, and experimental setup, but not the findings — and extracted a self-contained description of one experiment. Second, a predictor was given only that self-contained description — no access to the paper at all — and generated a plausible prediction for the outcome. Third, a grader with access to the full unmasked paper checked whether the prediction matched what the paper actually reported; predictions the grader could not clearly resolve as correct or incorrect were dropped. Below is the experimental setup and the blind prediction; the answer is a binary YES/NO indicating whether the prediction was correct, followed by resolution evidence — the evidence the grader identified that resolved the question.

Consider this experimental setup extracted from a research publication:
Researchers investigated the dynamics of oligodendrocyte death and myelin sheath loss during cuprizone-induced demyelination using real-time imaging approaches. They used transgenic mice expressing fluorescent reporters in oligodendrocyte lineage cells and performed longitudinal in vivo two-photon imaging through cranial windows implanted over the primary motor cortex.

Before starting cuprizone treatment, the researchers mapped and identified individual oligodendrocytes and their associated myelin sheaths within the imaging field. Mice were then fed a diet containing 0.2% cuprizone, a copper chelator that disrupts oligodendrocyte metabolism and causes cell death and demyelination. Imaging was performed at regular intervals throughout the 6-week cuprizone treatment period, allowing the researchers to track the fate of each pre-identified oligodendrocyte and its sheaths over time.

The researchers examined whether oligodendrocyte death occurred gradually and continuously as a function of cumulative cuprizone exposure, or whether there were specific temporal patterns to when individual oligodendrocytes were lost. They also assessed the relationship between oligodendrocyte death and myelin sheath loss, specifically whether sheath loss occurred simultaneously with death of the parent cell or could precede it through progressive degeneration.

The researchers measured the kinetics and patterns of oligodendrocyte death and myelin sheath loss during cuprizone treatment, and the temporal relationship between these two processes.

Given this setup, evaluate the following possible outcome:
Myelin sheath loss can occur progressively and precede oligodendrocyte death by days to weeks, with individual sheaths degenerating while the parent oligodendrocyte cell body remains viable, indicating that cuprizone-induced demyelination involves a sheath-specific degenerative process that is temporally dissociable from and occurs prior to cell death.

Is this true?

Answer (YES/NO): YES